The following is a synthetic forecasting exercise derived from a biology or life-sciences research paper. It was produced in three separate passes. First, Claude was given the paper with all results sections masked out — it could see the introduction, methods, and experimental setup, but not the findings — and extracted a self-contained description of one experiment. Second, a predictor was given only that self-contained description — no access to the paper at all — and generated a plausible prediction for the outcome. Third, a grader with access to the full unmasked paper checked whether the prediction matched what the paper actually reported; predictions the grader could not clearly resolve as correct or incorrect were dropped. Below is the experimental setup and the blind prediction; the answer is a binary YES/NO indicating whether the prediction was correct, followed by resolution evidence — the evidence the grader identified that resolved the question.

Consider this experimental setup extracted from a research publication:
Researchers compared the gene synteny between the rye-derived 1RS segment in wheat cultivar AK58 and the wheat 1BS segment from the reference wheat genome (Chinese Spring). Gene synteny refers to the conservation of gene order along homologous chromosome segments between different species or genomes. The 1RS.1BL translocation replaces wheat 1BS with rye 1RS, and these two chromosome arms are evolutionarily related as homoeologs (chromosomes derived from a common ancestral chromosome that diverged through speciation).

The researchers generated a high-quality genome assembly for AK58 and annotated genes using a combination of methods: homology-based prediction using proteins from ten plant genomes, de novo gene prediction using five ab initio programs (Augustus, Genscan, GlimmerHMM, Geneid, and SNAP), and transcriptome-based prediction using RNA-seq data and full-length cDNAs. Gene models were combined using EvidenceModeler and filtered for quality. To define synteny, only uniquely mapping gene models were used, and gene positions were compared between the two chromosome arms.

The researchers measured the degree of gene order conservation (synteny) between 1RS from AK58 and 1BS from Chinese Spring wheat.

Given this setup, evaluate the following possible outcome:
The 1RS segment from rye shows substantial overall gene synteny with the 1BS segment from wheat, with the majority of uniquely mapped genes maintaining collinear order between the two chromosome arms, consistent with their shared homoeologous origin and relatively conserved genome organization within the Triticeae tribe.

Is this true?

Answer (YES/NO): YES